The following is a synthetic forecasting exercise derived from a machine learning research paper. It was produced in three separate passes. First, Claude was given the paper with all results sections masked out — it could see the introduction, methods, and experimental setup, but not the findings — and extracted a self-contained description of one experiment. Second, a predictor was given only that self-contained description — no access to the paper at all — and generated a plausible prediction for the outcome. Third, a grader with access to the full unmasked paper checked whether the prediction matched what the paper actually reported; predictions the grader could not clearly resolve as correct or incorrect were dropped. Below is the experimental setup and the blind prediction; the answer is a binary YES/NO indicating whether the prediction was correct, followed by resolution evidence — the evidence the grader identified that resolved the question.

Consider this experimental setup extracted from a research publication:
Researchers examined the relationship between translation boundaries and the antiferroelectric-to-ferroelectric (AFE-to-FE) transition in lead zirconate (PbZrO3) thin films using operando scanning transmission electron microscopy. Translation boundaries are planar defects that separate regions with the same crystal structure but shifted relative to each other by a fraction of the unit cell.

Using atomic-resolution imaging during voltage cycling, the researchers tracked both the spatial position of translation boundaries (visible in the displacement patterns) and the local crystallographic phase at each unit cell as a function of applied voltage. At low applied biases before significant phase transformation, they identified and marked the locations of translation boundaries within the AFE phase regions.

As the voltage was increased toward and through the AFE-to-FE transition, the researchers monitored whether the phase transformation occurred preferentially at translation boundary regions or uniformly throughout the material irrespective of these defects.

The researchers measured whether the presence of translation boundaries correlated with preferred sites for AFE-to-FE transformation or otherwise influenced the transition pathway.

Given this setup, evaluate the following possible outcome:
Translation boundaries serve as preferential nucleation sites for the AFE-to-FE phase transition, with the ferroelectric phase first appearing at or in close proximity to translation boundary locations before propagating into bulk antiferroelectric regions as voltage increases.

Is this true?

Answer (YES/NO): YES